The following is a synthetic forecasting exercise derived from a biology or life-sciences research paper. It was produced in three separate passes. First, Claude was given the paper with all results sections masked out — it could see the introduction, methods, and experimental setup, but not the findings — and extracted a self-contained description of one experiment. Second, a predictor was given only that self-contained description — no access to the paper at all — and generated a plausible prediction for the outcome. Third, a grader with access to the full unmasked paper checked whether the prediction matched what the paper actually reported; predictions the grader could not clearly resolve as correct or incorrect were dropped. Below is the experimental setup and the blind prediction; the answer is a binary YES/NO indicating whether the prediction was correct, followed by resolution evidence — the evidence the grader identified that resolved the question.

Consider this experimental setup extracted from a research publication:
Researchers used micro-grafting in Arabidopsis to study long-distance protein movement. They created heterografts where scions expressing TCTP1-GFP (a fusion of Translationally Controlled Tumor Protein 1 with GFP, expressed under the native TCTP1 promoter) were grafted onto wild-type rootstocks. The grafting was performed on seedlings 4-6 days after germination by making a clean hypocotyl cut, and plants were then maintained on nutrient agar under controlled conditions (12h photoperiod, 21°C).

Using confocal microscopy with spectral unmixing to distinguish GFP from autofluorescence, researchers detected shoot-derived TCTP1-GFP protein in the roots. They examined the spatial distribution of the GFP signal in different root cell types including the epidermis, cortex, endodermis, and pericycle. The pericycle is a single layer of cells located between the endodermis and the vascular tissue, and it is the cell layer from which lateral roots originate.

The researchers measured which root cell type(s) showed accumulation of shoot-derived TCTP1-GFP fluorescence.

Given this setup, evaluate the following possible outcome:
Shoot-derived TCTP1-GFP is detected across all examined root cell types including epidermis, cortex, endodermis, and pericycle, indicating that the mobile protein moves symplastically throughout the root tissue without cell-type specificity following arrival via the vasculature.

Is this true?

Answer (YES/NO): NO